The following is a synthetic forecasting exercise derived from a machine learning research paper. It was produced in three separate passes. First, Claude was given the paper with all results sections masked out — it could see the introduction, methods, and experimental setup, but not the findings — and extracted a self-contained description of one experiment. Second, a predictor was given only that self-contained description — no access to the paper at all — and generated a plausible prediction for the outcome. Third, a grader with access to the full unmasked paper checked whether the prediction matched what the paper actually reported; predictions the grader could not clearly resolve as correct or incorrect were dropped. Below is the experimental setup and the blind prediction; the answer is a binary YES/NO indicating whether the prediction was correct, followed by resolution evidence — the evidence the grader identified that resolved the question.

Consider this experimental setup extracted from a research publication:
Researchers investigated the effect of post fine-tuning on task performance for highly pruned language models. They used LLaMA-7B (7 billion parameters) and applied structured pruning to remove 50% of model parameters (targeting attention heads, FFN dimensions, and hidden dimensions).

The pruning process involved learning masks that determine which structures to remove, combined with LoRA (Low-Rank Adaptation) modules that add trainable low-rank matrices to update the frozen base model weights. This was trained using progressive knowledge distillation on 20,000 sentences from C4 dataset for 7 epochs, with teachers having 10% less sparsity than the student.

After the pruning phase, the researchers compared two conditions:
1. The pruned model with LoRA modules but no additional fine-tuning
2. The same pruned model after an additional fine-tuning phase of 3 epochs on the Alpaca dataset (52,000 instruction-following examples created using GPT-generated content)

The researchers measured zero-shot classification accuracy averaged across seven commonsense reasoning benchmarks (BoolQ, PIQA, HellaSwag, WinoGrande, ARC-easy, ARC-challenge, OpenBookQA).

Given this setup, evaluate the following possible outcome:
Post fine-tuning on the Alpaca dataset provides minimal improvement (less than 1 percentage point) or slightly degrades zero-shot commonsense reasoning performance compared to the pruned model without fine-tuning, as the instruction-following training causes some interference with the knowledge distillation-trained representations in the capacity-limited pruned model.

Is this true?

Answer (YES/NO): NO